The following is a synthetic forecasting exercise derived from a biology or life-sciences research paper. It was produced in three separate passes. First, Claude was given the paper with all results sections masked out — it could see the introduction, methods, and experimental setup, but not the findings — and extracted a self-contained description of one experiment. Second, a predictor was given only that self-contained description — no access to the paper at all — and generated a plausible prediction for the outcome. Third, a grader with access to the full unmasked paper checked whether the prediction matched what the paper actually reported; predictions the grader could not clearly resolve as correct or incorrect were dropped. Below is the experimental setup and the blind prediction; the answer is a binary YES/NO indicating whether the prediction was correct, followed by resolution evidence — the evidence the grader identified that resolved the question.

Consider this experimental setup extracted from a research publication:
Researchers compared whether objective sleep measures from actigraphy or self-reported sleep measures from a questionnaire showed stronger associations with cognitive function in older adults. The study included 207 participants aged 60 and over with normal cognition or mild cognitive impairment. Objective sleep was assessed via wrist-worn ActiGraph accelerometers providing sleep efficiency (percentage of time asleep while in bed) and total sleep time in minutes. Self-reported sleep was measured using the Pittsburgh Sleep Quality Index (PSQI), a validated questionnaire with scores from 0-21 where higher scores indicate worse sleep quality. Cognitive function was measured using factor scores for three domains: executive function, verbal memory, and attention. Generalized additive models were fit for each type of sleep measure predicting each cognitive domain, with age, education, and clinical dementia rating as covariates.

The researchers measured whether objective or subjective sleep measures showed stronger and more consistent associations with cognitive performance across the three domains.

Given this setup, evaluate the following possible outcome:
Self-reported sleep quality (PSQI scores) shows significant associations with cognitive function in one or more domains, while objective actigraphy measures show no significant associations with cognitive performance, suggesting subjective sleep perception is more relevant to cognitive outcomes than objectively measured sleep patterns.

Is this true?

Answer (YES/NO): NO